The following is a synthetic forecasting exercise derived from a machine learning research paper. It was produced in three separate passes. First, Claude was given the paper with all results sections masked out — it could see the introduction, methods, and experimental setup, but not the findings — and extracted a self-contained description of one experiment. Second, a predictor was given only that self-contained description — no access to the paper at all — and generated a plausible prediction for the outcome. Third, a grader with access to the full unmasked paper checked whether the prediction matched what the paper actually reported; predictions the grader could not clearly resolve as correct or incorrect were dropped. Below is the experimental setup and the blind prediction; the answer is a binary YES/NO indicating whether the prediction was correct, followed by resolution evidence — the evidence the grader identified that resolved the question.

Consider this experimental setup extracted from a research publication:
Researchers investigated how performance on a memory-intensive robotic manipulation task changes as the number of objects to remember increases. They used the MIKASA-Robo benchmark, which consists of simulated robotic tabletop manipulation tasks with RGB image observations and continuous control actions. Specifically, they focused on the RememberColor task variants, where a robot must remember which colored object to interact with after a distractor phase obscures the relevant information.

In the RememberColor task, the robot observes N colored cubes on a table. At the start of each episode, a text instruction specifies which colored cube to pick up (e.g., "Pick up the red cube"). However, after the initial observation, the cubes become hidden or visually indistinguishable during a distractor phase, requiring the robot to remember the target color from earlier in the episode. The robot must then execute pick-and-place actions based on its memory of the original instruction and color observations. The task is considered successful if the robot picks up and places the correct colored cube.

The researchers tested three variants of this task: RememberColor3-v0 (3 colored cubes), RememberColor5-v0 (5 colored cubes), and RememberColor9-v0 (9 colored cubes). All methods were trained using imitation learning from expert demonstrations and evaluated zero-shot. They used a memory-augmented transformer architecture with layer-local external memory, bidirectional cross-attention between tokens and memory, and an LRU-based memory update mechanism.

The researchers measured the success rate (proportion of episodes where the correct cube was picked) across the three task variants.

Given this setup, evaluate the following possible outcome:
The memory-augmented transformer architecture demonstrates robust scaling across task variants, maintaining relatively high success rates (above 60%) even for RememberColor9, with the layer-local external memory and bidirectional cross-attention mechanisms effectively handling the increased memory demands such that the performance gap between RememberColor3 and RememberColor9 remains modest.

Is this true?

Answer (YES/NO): NO